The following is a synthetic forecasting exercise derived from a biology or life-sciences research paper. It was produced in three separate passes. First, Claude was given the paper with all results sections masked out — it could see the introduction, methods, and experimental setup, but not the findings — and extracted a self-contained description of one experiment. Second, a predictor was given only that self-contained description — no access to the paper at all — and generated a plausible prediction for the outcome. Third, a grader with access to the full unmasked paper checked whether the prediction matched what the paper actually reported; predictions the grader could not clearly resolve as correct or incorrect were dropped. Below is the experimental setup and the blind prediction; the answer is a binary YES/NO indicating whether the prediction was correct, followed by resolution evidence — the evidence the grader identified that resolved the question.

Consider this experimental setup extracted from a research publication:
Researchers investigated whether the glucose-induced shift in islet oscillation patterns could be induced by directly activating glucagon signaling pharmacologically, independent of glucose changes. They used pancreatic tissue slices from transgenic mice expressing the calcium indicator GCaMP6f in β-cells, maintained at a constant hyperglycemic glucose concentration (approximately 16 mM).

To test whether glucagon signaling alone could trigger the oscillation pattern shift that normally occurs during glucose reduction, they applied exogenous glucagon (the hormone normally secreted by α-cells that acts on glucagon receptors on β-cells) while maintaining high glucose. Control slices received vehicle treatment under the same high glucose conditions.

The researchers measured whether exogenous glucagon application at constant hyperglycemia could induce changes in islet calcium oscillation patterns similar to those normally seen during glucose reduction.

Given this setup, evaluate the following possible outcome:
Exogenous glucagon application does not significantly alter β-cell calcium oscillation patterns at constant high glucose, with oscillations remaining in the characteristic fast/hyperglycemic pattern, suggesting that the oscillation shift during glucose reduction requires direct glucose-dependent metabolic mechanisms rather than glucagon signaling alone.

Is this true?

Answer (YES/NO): NO